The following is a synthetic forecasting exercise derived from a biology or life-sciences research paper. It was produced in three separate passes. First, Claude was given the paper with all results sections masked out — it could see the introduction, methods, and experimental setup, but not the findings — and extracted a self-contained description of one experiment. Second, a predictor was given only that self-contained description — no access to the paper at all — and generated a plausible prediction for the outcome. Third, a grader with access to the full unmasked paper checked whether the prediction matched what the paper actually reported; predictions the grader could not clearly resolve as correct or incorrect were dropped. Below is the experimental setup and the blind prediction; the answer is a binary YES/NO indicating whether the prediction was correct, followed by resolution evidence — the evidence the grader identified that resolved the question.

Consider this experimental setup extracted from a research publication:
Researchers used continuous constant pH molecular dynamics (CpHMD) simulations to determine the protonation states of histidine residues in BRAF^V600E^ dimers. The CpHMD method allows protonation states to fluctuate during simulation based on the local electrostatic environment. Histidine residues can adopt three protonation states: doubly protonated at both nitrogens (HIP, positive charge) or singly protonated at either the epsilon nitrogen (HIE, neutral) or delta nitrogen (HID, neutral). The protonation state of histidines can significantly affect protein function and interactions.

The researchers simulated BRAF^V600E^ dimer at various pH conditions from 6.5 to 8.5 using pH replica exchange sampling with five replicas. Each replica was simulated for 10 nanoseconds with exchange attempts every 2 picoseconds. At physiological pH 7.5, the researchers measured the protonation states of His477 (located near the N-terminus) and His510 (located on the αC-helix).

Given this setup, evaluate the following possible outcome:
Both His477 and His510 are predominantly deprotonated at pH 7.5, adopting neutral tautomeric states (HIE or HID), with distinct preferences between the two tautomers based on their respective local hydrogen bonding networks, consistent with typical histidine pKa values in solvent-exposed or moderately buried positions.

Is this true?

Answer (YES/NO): NO